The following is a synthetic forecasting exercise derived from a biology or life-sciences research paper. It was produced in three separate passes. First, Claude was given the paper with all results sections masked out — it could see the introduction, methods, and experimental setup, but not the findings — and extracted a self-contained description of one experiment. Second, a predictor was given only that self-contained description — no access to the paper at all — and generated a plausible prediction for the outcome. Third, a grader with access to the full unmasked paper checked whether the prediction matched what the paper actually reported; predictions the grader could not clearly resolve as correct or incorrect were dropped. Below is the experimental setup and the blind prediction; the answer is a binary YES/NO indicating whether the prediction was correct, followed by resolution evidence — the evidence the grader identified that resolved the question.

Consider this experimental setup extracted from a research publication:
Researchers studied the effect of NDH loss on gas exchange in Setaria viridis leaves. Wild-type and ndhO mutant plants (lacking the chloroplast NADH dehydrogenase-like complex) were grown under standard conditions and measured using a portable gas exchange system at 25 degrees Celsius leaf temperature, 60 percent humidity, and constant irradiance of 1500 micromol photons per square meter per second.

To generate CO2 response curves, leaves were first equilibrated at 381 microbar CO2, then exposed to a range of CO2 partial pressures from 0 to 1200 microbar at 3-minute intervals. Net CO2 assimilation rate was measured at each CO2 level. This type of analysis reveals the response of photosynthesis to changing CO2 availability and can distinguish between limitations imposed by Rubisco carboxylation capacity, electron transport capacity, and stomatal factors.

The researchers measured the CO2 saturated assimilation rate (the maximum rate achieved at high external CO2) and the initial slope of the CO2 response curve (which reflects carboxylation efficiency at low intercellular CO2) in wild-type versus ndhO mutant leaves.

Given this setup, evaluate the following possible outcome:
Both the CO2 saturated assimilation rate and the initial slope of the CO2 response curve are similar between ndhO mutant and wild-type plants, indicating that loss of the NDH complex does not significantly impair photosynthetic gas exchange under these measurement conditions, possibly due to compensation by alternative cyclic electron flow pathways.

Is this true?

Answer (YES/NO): NO